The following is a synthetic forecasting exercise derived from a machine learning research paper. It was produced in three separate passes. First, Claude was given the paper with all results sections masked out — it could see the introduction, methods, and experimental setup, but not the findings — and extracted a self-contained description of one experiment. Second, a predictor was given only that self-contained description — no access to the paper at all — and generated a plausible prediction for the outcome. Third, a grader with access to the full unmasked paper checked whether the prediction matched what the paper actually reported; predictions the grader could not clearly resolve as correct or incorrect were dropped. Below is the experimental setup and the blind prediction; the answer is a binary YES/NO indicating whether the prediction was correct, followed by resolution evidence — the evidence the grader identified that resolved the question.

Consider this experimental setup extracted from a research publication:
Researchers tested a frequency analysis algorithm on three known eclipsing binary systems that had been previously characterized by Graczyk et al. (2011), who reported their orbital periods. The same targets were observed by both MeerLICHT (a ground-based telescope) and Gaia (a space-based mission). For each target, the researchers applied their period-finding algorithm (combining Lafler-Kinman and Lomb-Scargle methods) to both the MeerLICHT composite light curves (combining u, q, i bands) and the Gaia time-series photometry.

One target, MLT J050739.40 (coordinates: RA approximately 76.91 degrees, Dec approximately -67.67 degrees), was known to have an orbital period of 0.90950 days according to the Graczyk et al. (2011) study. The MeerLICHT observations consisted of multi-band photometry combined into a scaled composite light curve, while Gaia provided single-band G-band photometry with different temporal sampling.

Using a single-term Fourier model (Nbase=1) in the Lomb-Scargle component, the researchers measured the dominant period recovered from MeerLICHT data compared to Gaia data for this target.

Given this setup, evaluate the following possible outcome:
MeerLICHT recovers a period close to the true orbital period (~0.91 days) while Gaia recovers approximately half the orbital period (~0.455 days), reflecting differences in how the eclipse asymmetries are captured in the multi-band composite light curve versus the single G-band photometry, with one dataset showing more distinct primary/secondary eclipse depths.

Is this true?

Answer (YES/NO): NO